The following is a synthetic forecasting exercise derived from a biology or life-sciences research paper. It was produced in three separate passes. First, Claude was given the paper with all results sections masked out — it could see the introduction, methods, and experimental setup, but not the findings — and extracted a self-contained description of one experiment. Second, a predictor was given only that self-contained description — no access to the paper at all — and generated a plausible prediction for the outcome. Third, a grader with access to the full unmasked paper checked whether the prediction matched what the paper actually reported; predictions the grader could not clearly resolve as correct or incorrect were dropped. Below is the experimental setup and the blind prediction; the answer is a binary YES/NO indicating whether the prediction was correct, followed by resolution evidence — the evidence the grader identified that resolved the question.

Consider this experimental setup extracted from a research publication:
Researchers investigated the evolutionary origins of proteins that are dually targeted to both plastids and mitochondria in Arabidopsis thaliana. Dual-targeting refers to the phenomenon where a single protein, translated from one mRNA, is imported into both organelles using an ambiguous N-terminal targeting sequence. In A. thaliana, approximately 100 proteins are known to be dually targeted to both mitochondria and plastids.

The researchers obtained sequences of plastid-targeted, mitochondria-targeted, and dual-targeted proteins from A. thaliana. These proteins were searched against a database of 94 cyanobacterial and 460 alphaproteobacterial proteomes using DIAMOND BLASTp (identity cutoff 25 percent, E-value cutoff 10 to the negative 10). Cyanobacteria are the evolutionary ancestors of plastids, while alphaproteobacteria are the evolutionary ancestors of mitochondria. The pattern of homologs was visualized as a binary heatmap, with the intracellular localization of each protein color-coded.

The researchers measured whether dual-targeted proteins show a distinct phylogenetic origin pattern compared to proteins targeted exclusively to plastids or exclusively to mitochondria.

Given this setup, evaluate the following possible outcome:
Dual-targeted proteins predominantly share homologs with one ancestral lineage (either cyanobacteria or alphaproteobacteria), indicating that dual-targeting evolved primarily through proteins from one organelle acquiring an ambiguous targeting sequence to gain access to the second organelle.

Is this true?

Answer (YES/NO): NO